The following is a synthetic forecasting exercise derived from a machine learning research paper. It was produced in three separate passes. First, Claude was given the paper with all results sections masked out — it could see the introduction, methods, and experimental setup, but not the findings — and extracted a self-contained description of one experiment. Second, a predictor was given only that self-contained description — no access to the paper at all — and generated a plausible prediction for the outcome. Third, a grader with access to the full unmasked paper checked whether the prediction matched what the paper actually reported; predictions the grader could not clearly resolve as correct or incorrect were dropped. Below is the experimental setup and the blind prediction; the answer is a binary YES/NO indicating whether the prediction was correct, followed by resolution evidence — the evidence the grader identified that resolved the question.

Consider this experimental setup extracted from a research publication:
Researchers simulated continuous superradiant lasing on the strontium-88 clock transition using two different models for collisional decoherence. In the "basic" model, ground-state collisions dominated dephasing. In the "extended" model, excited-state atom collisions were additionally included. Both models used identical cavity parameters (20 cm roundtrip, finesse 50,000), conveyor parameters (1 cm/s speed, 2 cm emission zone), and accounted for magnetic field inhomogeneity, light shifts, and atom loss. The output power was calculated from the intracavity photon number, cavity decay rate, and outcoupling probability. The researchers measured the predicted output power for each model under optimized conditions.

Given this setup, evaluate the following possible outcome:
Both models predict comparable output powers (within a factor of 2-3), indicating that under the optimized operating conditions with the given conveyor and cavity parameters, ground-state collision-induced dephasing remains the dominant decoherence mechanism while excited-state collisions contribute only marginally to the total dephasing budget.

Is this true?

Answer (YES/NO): NO